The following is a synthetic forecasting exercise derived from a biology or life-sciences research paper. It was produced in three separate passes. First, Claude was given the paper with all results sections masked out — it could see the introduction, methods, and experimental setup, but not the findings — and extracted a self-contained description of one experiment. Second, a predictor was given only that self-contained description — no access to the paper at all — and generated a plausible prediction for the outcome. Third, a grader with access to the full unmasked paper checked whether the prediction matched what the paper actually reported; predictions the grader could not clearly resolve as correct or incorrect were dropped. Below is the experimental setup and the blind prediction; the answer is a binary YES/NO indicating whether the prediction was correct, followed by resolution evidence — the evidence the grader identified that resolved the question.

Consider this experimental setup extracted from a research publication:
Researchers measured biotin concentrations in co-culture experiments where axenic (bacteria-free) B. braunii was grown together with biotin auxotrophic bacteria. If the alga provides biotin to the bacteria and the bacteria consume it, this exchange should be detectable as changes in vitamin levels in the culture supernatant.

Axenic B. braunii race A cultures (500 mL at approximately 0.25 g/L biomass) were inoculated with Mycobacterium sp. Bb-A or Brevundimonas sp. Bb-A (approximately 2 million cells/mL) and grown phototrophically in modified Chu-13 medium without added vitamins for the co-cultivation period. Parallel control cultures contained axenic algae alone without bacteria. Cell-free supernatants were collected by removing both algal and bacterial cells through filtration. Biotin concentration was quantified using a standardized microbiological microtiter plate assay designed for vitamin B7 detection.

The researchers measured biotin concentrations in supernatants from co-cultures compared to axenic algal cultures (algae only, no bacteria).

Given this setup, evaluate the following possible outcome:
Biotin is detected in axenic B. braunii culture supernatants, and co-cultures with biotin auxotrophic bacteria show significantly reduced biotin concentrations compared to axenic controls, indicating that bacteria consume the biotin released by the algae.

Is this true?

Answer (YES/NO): NO